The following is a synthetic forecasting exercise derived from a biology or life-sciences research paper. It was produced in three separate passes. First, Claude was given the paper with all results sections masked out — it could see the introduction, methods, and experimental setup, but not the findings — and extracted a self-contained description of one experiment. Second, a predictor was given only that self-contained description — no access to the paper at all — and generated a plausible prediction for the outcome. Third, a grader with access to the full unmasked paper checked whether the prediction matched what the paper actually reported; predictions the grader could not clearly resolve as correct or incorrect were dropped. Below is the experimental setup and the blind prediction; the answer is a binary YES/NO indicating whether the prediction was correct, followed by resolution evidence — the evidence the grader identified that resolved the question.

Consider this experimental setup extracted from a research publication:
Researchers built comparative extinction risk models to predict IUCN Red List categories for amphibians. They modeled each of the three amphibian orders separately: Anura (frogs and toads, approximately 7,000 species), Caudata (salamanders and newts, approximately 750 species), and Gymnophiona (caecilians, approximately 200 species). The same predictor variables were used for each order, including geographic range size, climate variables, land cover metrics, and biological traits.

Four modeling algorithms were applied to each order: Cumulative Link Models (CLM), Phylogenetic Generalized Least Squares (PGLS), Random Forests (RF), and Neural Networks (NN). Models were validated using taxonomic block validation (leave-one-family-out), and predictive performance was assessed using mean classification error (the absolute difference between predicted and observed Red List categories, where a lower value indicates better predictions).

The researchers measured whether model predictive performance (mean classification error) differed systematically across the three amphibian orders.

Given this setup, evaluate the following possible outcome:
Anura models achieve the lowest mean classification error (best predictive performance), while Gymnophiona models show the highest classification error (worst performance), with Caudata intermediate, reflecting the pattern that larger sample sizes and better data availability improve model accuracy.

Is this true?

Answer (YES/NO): NO